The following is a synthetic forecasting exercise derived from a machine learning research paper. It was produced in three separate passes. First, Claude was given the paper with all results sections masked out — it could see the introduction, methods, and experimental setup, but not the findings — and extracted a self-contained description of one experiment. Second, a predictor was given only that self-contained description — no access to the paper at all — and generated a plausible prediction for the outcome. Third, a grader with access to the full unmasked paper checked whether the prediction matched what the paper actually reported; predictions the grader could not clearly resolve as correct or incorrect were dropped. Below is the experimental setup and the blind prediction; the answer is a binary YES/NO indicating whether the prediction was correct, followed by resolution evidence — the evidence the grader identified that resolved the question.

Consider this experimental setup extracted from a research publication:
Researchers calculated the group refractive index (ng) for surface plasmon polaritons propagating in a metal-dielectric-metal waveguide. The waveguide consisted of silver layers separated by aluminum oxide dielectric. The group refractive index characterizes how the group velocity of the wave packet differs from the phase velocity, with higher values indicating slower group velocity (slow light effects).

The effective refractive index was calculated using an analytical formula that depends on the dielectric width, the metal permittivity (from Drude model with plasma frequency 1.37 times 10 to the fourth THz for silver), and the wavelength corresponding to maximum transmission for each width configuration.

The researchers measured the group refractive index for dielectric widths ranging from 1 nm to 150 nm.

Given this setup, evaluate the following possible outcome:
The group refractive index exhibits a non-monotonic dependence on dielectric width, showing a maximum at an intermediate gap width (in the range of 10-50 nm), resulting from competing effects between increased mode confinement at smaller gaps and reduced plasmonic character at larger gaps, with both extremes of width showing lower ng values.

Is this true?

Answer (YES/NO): NO